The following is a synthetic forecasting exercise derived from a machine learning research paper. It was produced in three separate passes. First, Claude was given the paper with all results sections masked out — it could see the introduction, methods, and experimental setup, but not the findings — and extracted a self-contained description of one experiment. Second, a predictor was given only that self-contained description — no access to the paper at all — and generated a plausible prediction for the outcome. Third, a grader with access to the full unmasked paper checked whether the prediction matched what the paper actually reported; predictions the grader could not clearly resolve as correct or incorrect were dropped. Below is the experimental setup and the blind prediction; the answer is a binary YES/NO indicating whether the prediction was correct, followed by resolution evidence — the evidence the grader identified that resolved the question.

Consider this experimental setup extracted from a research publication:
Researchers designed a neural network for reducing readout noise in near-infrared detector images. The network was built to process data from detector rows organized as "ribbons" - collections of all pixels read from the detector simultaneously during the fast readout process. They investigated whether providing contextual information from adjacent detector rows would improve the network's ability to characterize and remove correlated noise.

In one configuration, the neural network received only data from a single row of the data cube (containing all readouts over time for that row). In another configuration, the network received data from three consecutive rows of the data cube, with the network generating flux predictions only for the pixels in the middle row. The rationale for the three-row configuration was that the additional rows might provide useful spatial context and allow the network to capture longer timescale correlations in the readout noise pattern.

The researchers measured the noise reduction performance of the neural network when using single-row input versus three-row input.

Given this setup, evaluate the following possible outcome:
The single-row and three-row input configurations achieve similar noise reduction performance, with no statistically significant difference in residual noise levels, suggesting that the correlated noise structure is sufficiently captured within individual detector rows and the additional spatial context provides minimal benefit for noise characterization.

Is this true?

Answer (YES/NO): NO